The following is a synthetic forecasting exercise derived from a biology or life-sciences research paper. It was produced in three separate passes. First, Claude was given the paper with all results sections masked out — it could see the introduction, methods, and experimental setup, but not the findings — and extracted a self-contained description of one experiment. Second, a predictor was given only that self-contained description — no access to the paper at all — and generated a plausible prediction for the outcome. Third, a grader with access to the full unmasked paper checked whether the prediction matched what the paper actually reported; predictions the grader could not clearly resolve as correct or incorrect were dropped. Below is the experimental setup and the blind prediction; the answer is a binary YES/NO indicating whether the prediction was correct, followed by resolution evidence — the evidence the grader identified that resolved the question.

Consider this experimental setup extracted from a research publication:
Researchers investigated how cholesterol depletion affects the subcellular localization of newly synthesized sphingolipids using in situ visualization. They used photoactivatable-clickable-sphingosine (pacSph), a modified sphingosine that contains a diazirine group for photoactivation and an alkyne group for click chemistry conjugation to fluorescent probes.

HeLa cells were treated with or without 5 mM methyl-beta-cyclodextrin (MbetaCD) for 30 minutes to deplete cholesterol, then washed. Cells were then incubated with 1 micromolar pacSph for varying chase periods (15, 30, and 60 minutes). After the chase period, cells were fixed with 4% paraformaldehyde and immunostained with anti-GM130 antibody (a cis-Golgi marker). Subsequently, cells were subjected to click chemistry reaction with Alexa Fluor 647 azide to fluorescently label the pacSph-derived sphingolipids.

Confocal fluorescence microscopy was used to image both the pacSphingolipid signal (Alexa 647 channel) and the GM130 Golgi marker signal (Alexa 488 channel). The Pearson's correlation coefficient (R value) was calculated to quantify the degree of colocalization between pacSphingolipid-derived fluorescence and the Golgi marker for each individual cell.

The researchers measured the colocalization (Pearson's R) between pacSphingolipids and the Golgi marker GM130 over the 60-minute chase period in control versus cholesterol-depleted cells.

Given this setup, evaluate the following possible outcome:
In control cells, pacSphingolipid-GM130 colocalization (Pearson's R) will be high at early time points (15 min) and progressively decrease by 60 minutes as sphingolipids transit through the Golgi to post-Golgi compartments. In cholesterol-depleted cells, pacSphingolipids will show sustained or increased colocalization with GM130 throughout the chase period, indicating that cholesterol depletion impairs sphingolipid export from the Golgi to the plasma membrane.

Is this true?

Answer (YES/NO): NO